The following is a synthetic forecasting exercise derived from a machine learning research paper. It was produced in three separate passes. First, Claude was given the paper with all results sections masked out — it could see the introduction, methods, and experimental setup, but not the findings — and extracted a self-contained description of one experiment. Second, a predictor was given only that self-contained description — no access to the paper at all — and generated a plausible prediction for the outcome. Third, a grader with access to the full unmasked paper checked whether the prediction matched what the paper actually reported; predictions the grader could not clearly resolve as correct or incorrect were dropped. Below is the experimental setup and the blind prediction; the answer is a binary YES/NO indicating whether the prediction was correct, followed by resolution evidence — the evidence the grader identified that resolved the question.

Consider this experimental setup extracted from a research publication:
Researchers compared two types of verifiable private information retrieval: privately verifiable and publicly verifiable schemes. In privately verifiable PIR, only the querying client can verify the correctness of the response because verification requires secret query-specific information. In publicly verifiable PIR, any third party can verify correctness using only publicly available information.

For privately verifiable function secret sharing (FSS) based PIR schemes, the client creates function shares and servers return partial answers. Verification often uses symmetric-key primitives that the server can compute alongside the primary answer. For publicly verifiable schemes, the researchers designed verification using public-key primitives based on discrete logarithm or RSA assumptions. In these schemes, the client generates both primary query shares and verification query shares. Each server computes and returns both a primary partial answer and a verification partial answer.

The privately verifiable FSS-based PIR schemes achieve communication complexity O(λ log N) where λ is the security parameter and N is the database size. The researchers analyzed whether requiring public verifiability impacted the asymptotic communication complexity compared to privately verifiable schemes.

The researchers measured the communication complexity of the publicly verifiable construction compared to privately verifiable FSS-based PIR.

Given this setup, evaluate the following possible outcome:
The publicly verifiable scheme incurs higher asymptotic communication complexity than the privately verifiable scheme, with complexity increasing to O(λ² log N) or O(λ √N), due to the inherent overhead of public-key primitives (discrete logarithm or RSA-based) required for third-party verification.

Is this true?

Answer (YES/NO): NO